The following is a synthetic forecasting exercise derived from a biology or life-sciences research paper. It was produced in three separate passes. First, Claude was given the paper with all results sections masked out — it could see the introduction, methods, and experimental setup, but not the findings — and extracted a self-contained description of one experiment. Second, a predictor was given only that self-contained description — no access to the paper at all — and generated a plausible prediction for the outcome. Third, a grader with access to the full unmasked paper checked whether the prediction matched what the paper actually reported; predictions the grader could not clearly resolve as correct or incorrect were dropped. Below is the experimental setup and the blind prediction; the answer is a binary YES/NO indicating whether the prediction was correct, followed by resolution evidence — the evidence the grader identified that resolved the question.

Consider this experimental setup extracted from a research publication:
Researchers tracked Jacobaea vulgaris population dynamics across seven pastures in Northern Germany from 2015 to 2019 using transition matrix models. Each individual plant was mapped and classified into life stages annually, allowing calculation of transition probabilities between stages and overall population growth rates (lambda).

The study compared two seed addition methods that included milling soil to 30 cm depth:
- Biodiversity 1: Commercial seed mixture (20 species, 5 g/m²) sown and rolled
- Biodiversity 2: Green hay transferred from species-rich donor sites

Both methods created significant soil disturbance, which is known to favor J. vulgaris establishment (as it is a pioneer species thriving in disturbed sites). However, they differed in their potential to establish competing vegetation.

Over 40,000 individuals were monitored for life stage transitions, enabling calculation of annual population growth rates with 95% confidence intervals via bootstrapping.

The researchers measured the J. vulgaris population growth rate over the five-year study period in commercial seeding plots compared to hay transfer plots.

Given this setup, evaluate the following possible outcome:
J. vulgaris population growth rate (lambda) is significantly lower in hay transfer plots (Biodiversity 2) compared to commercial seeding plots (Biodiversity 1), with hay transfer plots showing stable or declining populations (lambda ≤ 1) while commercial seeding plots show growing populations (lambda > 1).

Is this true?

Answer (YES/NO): NO